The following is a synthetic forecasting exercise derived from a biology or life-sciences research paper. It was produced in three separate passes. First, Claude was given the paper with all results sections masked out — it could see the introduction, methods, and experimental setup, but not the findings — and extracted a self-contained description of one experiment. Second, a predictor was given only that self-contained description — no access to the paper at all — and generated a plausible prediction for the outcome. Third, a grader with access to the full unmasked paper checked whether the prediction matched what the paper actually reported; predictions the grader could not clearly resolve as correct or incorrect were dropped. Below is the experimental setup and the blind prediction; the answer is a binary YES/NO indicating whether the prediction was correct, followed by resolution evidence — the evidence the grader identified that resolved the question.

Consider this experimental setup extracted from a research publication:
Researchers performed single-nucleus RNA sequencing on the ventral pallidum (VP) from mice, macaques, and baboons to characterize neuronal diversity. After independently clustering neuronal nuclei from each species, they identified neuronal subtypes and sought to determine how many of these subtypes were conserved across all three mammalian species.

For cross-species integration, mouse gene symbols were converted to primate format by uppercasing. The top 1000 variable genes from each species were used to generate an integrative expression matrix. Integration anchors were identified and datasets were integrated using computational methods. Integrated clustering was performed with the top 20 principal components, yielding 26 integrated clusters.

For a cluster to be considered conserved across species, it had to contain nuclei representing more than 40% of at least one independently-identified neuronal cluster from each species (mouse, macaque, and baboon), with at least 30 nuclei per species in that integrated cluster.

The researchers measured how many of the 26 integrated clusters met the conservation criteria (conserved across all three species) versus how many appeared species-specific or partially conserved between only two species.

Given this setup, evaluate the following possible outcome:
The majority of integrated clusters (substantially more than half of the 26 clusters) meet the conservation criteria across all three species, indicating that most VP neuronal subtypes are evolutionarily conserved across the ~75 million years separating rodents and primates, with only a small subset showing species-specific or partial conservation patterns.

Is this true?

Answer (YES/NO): NO